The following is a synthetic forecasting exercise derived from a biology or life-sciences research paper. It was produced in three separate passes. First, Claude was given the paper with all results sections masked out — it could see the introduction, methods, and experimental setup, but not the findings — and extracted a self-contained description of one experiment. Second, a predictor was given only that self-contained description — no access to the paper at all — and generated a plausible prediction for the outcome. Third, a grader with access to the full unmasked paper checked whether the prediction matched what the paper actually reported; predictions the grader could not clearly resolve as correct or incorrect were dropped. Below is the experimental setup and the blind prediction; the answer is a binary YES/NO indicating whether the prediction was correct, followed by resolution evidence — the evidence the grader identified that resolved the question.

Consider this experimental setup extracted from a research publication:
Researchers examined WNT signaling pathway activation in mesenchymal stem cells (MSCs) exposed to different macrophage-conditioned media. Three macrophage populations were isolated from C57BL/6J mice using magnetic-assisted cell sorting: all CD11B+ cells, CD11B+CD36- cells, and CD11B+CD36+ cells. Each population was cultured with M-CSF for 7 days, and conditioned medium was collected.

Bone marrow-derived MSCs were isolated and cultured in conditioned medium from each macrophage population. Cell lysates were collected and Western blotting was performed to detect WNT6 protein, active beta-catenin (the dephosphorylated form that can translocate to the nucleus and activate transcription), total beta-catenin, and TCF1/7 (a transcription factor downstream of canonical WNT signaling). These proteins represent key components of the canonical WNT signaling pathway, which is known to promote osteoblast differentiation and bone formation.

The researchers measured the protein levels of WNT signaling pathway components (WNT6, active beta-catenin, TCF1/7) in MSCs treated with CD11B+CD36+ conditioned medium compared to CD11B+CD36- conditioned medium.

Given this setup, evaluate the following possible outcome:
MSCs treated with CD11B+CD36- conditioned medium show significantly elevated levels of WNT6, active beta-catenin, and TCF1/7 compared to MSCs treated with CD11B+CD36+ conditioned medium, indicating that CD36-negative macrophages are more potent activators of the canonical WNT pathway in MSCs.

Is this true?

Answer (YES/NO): NO